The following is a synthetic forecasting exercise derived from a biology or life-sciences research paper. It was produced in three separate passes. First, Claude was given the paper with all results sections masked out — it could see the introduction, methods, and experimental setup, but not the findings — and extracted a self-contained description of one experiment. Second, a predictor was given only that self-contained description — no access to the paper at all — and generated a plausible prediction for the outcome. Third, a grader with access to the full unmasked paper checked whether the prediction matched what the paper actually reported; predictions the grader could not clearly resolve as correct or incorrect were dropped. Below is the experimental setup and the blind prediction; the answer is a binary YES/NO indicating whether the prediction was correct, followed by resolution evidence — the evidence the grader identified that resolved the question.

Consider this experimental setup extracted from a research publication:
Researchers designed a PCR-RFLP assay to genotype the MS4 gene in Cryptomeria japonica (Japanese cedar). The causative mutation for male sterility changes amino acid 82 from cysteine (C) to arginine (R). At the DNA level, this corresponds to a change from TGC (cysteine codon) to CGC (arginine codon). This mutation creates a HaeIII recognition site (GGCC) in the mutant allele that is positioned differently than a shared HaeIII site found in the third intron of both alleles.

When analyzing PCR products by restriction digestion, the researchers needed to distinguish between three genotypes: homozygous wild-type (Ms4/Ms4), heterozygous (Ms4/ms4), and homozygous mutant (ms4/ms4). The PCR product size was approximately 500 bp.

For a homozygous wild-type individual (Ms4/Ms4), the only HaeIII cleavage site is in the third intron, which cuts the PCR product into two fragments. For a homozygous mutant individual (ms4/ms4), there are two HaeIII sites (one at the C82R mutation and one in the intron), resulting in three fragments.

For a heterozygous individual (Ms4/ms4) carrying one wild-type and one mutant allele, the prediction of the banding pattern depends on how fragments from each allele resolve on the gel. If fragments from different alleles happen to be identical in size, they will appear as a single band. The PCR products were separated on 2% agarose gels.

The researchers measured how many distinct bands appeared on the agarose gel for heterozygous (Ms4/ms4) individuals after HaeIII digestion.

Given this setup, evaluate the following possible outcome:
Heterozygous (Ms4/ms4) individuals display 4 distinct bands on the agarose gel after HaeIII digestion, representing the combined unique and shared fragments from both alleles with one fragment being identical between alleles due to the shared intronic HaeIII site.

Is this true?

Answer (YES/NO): YES